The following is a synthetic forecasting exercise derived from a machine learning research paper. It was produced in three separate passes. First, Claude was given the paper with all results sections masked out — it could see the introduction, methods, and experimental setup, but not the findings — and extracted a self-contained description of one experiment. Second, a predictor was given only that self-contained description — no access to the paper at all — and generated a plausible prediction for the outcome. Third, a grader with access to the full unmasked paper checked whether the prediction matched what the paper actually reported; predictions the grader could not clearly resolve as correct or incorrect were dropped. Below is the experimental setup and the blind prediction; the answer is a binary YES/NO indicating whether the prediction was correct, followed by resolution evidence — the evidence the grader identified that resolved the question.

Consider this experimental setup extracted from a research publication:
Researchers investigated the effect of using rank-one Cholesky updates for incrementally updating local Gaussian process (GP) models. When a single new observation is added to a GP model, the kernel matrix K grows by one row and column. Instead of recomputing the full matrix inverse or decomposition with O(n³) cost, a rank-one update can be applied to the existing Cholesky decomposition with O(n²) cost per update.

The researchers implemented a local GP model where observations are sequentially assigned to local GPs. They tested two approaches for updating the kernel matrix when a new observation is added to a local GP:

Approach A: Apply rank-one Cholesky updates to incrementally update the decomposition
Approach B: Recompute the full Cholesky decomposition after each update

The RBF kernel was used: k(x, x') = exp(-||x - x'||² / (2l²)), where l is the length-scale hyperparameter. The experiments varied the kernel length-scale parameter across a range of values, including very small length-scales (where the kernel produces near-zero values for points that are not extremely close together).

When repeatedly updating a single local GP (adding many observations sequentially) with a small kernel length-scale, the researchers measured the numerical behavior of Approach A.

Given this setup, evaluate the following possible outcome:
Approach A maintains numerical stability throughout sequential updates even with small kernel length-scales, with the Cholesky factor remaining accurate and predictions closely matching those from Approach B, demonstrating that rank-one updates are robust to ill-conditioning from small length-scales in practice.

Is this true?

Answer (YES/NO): NO